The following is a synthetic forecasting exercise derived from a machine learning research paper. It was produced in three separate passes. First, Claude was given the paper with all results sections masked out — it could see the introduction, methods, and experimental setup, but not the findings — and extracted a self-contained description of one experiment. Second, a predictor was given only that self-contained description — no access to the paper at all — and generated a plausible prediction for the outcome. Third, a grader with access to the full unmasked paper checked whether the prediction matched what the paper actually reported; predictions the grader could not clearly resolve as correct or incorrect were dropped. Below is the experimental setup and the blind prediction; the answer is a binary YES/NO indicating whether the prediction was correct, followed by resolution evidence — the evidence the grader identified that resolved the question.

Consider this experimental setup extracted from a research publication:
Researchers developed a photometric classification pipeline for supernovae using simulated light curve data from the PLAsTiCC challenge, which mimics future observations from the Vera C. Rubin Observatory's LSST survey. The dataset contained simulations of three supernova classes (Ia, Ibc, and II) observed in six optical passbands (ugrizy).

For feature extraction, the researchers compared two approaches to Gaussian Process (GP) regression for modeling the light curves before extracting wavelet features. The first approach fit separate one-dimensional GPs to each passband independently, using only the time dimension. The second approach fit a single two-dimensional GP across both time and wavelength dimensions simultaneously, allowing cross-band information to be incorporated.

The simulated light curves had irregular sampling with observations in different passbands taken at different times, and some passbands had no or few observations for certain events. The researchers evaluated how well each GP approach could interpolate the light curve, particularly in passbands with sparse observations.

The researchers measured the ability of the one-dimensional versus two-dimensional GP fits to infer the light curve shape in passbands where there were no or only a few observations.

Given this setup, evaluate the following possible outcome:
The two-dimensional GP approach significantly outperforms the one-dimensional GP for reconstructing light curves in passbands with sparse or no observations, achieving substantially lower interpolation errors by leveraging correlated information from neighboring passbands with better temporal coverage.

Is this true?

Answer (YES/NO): YES